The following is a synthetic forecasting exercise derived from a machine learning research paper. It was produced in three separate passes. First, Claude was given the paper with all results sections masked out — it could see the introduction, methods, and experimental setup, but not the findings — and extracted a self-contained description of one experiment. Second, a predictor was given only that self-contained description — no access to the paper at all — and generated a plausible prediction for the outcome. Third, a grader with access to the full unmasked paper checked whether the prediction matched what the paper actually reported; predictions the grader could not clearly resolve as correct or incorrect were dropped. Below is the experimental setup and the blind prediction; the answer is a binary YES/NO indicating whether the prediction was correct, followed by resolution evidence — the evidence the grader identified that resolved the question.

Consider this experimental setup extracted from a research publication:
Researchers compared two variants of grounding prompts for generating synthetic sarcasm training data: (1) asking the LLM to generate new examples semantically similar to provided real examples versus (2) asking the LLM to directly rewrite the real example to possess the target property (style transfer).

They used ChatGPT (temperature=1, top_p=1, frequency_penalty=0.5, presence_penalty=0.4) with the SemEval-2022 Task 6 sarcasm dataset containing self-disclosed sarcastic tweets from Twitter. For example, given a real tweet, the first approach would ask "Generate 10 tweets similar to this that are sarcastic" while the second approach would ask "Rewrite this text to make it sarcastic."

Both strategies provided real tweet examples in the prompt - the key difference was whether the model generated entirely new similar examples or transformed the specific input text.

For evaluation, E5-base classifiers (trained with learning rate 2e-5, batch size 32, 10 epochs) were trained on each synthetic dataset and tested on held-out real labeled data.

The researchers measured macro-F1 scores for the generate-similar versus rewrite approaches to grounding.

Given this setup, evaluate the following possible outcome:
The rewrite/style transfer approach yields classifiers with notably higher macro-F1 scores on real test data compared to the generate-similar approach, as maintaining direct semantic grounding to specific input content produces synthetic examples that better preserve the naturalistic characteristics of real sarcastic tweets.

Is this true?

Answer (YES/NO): NO